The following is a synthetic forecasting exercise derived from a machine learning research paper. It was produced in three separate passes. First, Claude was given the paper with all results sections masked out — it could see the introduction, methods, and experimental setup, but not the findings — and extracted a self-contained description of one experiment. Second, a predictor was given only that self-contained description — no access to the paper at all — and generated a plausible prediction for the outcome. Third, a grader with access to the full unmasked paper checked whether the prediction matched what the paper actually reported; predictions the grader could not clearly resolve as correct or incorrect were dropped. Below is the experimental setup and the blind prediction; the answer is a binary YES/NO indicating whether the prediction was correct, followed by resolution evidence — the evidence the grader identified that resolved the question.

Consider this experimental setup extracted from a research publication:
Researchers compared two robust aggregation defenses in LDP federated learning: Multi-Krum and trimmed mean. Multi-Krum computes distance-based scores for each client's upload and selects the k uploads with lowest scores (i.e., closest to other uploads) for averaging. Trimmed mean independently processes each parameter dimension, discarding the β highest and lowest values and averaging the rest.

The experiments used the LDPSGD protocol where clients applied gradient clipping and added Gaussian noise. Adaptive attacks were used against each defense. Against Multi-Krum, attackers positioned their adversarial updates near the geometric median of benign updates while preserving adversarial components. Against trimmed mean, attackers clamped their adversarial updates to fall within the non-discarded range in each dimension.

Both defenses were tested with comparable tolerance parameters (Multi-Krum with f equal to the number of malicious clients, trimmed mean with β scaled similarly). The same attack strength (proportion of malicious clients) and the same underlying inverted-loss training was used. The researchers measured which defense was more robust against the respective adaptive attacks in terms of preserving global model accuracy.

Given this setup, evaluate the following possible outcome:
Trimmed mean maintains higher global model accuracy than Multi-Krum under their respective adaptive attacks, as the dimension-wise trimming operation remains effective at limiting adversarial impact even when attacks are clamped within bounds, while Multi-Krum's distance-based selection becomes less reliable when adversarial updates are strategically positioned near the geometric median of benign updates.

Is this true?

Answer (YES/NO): NO